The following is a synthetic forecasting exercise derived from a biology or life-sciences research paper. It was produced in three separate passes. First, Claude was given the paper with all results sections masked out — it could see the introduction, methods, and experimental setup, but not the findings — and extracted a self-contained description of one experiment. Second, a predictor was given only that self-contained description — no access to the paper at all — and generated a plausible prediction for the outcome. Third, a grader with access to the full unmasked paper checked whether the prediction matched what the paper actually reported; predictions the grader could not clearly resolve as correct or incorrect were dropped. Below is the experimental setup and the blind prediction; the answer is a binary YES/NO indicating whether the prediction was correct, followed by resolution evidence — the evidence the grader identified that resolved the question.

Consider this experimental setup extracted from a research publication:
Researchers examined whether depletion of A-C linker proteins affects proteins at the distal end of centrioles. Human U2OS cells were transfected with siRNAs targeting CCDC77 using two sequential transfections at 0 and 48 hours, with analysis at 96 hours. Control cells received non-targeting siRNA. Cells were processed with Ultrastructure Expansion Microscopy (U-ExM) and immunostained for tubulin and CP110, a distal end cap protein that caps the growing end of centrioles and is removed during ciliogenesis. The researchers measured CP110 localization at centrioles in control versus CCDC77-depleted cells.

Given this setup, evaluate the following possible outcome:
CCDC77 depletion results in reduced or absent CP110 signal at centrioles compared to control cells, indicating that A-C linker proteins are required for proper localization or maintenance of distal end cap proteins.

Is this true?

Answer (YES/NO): NO